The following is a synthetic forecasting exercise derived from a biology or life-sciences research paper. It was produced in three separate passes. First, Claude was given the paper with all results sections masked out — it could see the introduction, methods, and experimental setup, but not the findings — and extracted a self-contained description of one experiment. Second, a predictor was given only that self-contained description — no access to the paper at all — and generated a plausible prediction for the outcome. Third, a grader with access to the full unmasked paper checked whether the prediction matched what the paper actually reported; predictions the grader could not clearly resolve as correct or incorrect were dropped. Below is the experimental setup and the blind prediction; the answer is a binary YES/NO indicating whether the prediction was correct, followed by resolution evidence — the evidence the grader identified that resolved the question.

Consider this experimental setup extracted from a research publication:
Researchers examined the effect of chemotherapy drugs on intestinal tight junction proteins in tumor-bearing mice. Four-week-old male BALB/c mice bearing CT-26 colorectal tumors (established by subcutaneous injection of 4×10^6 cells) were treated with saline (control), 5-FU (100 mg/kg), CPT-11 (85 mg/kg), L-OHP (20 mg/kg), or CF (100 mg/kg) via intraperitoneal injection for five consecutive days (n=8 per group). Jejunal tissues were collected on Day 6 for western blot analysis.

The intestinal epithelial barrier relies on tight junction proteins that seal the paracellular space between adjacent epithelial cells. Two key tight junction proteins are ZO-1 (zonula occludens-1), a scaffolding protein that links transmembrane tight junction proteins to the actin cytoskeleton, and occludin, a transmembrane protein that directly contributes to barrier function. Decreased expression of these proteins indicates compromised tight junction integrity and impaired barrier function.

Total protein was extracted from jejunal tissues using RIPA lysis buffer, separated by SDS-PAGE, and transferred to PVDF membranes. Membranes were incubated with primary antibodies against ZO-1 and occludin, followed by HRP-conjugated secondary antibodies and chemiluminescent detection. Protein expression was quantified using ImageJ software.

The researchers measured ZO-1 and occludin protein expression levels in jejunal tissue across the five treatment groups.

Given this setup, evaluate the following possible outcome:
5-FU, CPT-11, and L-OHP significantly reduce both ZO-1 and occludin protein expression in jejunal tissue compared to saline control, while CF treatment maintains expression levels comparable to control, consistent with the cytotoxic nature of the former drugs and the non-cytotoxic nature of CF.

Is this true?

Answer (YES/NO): YES